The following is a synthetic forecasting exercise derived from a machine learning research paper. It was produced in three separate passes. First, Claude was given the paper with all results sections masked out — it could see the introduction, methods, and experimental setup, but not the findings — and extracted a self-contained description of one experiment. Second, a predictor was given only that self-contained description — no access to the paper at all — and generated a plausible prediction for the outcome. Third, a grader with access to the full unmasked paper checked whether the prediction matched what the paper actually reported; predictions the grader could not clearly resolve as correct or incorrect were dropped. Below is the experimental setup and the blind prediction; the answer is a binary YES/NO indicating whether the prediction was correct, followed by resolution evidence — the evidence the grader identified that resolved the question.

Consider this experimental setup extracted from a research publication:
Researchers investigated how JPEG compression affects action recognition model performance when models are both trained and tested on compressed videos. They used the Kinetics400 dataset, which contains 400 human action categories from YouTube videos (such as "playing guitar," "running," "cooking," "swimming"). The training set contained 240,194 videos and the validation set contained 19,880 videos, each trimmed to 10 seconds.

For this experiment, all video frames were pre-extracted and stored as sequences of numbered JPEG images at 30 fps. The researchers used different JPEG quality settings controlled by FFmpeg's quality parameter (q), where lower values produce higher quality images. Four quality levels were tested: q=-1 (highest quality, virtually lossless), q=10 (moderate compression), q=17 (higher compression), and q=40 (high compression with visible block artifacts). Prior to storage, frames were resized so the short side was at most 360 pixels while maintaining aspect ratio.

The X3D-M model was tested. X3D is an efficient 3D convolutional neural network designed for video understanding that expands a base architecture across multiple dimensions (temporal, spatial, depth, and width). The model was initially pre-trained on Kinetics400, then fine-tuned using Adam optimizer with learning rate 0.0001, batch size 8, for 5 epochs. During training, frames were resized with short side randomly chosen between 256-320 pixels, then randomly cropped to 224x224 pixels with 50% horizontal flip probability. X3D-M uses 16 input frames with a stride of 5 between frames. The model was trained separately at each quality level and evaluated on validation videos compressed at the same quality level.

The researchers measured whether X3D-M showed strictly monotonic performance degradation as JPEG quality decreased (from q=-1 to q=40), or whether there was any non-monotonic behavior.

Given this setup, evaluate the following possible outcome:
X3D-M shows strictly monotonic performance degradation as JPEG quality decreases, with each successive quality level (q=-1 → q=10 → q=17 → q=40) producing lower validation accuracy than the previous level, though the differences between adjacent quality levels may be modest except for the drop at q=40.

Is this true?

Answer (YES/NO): NO